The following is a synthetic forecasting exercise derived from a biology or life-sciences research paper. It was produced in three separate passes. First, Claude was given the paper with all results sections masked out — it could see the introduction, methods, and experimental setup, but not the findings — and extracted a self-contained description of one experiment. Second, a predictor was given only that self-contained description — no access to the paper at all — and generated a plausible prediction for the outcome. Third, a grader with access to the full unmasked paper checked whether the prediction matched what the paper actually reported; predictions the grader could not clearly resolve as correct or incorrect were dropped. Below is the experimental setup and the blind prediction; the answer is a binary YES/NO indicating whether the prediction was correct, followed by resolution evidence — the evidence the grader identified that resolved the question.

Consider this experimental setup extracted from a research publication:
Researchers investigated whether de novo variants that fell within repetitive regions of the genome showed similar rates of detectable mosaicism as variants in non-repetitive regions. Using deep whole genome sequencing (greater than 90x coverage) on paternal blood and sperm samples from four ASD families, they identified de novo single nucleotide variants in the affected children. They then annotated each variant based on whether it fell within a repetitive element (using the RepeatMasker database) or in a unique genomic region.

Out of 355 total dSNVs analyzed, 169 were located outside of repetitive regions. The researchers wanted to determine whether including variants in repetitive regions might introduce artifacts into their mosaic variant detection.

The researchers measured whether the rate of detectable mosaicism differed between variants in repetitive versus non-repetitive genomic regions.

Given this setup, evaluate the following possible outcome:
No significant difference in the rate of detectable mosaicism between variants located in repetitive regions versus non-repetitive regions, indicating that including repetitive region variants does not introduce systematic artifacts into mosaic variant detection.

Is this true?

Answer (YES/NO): YES